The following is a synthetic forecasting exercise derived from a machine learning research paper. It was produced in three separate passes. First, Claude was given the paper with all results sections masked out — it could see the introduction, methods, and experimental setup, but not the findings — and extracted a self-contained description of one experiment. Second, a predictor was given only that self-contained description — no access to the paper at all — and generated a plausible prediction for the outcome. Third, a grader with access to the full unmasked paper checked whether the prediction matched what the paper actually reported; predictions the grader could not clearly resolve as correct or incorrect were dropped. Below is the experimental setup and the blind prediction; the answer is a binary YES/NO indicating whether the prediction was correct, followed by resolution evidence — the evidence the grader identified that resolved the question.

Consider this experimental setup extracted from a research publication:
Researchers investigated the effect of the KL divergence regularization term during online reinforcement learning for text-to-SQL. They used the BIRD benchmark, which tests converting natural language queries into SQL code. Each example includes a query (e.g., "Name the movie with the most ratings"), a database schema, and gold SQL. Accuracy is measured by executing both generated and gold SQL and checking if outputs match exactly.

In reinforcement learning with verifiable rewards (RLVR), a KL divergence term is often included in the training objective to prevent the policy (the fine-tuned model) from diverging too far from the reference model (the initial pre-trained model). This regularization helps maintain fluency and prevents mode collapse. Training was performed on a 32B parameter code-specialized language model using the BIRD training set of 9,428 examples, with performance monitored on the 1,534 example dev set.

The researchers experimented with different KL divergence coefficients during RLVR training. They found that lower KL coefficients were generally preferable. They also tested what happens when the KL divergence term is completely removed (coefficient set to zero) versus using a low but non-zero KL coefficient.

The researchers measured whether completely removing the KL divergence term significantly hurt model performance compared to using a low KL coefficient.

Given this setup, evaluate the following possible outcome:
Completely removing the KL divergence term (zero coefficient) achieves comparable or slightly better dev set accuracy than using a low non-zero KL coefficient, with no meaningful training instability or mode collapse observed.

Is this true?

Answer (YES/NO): YES